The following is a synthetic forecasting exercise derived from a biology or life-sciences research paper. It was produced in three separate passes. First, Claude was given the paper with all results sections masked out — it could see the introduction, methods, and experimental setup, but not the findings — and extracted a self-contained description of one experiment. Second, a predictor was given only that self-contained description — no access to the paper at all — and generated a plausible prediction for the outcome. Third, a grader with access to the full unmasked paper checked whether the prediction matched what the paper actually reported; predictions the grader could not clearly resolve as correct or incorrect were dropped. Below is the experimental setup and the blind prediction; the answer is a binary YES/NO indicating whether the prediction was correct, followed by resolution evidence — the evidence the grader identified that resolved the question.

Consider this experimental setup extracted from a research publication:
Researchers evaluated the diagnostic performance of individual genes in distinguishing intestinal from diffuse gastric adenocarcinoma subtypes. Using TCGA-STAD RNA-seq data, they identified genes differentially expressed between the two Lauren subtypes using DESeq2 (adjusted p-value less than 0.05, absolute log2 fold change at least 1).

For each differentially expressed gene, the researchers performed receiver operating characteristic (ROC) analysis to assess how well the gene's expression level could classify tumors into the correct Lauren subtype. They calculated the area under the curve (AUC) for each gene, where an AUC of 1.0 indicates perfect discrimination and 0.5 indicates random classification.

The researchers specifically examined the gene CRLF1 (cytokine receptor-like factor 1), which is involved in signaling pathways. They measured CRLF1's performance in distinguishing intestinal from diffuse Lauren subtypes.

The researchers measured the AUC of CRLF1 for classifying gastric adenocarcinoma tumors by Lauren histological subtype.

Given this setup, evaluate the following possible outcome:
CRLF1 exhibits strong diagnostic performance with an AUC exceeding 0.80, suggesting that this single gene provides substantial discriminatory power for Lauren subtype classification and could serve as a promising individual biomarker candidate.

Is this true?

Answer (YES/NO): YES